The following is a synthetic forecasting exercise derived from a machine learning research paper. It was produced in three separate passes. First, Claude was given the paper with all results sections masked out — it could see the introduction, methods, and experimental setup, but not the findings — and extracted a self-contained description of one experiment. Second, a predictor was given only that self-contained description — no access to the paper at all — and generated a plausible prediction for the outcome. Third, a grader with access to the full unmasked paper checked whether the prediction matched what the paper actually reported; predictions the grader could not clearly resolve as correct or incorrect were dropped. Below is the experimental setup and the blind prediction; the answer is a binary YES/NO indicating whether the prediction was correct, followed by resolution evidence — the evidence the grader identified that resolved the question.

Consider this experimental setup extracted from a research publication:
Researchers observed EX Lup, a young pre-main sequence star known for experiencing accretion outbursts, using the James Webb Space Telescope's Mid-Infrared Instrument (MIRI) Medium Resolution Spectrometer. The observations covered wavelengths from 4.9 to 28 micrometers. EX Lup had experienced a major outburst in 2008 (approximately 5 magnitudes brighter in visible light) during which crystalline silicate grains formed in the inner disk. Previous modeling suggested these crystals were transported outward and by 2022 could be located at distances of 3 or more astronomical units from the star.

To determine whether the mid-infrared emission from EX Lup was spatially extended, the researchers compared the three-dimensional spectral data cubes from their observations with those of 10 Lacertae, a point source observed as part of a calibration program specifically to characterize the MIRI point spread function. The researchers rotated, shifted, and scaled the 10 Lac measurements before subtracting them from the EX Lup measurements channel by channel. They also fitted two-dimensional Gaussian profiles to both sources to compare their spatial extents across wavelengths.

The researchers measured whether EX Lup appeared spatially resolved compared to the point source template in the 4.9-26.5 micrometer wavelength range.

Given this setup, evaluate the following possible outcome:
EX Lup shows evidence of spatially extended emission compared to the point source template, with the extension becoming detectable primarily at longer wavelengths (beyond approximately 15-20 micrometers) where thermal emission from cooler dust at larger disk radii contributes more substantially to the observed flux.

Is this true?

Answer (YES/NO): NO